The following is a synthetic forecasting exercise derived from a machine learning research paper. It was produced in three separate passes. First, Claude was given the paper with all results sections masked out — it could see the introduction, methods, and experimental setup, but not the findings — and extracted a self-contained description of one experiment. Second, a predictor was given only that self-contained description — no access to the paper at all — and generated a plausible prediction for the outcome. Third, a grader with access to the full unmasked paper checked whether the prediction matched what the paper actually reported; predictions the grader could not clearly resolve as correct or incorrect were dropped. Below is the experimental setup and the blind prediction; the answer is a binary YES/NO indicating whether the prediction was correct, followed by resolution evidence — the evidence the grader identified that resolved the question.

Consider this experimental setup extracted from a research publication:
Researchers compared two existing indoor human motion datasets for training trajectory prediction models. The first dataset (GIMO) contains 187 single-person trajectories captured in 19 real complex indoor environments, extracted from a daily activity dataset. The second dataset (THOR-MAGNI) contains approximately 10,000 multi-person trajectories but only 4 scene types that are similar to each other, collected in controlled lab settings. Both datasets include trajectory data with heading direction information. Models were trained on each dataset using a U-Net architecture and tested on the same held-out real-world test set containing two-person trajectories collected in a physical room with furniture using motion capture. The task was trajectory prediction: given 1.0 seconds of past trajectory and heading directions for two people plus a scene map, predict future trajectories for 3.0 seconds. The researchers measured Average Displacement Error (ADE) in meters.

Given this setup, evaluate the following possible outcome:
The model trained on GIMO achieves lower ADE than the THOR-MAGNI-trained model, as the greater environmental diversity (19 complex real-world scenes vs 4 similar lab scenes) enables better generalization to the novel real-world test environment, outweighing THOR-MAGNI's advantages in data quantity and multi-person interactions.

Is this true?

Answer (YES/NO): YES